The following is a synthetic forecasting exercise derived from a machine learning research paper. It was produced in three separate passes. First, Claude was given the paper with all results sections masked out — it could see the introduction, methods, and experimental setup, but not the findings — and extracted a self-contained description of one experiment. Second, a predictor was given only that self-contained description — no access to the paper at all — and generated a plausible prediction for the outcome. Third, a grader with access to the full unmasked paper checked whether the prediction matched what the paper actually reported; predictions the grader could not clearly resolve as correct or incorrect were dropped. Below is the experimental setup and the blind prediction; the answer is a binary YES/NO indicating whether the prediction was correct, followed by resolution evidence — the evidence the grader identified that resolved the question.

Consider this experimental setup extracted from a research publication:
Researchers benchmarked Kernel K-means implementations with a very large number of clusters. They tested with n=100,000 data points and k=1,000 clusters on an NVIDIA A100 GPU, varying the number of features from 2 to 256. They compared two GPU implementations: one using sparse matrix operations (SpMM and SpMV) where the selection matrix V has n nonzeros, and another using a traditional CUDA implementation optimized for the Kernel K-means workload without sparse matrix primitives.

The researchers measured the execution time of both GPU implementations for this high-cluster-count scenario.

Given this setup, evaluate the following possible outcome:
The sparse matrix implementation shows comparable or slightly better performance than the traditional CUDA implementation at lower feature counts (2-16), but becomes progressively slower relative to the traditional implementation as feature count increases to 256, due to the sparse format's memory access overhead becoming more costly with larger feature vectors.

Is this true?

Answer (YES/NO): NO